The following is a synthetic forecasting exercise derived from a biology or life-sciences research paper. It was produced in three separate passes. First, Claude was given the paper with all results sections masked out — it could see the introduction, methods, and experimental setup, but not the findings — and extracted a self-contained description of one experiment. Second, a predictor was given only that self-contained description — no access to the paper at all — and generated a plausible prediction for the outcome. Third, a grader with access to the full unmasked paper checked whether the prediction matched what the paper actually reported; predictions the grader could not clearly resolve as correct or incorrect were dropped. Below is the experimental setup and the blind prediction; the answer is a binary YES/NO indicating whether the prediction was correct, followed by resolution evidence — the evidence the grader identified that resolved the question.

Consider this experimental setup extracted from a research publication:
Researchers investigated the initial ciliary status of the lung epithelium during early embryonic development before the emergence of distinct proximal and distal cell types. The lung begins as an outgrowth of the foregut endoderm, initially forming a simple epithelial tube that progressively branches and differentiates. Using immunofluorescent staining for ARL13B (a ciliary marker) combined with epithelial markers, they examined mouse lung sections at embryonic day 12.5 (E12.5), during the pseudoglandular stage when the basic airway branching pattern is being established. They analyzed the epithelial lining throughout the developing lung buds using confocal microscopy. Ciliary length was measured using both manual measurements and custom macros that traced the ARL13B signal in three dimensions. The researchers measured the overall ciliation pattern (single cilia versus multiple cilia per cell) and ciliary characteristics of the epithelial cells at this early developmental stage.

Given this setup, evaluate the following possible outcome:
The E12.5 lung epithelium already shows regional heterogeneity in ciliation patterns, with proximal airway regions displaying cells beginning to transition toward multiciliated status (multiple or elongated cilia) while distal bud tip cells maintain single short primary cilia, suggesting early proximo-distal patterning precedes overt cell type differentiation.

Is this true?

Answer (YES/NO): NO